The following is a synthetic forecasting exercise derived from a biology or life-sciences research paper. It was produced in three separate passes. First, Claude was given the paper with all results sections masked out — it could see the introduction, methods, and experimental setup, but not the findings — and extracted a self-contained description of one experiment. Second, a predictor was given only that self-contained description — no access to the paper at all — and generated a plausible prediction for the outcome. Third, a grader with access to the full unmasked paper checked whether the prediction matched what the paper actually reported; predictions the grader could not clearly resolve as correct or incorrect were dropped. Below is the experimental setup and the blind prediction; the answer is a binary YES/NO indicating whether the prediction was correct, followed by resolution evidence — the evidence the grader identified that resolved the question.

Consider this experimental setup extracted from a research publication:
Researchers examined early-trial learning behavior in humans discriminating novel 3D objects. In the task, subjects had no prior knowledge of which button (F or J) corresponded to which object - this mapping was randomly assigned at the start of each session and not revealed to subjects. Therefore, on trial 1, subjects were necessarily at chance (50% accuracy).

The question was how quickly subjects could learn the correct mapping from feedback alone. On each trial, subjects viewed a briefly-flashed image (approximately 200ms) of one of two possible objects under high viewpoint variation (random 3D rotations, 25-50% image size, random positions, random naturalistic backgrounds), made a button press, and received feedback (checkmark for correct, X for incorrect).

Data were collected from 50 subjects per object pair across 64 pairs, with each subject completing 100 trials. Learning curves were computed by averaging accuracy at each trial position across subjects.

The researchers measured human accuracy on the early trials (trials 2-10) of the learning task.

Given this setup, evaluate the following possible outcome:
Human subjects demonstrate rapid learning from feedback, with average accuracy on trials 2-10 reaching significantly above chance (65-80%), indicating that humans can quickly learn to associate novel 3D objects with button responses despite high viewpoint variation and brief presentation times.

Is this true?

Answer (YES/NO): YES